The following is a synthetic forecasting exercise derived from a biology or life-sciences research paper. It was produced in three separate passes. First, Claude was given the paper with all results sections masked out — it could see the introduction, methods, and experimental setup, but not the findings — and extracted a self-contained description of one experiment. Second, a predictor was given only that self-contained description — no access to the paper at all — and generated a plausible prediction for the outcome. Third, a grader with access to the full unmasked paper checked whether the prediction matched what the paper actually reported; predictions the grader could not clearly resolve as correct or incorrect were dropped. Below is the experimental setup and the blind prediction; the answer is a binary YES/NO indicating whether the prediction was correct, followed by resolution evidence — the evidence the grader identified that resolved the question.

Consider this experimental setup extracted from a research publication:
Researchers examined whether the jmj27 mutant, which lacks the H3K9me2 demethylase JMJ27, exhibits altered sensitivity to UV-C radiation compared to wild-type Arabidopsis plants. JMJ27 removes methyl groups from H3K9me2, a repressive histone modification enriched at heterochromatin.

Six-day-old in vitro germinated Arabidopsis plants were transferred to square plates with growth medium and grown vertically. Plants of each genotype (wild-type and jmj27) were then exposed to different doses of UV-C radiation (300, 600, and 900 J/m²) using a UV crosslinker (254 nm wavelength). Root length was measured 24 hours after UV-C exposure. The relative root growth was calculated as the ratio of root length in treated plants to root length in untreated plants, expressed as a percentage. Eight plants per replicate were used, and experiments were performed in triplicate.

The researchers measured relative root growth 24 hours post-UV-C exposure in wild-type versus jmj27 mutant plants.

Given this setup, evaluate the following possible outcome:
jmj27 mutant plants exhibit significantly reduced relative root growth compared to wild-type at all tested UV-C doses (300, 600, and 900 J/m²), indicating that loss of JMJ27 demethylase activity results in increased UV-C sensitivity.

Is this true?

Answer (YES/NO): YES